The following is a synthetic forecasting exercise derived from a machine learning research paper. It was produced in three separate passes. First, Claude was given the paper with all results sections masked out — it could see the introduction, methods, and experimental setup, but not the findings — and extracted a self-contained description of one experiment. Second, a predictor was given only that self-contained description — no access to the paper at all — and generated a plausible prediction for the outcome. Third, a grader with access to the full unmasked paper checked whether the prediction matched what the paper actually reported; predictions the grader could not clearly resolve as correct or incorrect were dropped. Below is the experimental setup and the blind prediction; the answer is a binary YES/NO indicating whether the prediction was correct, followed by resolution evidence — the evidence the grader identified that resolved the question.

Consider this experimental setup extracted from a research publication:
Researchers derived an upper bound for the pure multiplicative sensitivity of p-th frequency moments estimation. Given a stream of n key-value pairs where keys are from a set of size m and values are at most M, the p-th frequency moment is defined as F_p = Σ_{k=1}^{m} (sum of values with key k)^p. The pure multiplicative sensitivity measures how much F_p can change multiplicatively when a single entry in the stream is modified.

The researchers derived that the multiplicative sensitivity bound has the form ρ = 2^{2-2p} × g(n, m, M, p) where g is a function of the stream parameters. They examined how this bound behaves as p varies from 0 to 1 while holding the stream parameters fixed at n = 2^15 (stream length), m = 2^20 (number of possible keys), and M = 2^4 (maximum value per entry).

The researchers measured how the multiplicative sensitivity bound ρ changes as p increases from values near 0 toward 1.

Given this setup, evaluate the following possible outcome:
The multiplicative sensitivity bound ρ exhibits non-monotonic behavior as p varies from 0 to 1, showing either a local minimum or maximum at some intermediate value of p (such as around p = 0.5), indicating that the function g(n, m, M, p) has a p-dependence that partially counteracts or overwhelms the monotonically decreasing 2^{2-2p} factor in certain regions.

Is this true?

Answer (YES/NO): NO